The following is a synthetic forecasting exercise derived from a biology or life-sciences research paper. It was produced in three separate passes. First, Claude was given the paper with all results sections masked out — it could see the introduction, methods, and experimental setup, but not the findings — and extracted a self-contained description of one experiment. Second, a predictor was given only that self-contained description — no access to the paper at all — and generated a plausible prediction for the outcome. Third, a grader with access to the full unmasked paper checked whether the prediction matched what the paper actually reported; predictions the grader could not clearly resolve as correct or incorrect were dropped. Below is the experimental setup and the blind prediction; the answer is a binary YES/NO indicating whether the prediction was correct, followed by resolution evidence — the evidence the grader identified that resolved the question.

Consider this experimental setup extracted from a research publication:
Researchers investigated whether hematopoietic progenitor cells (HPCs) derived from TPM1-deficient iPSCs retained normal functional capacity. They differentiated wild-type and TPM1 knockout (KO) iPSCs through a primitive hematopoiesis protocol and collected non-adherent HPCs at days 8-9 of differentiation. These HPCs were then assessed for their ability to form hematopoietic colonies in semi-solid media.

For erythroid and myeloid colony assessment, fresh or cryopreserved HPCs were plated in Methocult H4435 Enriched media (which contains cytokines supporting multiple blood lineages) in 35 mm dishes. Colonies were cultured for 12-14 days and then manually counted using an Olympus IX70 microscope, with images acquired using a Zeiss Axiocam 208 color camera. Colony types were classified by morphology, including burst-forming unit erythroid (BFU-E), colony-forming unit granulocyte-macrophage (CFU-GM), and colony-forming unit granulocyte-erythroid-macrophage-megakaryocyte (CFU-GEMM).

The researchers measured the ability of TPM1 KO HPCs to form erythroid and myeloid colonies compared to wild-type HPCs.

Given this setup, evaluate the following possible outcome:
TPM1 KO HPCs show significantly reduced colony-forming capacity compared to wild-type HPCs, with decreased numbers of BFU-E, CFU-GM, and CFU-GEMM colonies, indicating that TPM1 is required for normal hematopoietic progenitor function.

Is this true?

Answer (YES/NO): NO